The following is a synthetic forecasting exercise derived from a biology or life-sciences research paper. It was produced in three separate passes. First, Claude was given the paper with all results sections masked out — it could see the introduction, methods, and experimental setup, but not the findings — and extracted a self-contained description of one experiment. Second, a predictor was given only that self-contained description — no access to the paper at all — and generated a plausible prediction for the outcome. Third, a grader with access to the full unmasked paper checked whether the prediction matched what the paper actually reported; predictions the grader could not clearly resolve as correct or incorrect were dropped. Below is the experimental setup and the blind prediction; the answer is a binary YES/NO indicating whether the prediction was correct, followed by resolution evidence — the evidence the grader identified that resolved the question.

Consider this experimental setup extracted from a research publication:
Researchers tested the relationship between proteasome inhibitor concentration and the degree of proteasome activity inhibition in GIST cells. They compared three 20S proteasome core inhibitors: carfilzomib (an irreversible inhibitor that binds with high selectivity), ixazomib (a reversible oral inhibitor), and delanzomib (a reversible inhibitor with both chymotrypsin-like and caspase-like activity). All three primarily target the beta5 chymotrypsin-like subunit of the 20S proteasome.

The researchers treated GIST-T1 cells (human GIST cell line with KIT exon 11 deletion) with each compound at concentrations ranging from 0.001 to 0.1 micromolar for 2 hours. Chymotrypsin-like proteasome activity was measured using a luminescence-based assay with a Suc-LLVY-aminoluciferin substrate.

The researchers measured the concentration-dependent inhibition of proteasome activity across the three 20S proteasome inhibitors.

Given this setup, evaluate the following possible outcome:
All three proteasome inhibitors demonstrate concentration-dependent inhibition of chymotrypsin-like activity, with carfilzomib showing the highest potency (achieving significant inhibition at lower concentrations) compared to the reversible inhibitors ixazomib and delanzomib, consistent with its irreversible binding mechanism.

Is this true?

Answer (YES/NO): NO